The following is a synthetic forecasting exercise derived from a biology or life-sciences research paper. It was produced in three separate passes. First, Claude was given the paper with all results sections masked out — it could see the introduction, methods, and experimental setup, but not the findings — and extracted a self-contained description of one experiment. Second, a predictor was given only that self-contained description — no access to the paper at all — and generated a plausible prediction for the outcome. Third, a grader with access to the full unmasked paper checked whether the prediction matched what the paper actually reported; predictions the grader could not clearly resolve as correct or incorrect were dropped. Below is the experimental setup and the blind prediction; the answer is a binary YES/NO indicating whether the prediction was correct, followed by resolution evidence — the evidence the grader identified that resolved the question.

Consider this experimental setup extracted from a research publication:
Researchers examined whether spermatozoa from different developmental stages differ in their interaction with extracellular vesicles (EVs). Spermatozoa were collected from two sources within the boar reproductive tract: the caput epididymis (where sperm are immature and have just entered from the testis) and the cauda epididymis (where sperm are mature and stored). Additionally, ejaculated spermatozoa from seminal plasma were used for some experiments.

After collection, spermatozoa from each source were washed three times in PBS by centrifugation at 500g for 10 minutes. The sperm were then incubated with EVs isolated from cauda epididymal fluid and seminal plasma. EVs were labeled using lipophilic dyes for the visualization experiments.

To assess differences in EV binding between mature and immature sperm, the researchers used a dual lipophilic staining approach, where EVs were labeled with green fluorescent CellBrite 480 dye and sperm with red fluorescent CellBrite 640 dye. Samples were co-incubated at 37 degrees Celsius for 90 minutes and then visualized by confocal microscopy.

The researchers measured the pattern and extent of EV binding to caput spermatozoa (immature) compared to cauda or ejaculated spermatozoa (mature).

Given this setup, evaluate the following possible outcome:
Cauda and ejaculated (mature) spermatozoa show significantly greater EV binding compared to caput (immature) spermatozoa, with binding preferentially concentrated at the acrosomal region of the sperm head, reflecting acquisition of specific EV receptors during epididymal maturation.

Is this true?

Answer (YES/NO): NO